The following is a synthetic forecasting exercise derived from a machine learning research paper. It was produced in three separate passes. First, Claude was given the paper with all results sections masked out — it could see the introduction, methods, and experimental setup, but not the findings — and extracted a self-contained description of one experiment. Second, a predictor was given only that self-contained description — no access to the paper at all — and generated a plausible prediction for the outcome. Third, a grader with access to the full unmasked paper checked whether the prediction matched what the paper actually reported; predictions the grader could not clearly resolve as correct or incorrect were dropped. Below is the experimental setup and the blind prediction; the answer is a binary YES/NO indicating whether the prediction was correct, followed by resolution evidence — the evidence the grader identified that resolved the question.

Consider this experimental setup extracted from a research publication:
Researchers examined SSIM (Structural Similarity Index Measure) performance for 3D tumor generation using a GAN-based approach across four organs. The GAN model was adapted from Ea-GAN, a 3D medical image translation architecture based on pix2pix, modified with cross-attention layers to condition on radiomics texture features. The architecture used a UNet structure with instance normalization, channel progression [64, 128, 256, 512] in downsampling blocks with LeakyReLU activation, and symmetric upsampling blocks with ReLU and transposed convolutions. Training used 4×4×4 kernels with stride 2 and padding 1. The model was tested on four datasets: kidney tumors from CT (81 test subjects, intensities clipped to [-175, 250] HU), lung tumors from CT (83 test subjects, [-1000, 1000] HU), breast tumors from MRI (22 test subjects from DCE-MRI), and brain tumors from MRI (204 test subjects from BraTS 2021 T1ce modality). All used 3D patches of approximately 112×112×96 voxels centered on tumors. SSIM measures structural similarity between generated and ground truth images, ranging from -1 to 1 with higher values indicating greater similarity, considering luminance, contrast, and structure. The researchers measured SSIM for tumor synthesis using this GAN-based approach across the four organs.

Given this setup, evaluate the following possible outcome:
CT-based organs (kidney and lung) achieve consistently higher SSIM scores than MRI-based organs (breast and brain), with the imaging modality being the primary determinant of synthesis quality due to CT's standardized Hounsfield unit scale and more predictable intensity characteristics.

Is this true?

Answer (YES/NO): NO